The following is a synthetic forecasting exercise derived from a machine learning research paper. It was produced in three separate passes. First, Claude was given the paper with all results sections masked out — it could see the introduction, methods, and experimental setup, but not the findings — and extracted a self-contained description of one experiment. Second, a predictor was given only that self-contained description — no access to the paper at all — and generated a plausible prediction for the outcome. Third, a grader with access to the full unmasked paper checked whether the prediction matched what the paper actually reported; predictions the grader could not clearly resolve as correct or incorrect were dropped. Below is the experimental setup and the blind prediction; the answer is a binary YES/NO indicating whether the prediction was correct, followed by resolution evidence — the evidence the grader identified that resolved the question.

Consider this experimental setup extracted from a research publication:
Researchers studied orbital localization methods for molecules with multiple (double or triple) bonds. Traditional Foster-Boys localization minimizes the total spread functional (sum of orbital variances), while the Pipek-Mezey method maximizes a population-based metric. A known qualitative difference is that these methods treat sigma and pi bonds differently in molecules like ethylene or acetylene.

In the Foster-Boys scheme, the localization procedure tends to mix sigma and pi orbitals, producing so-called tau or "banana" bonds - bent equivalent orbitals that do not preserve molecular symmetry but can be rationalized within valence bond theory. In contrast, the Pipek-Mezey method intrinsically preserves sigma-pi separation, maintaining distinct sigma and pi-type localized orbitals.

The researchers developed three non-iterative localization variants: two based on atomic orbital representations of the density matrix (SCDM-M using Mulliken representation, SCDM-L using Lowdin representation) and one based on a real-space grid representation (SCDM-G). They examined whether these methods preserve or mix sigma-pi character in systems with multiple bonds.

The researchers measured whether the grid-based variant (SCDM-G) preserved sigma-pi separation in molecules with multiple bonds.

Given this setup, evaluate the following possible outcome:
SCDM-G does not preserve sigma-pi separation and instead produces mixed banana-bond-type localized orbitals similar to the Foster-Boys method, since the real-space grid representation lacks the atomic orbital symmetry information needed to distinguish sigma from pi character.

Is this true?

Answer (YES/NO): NO